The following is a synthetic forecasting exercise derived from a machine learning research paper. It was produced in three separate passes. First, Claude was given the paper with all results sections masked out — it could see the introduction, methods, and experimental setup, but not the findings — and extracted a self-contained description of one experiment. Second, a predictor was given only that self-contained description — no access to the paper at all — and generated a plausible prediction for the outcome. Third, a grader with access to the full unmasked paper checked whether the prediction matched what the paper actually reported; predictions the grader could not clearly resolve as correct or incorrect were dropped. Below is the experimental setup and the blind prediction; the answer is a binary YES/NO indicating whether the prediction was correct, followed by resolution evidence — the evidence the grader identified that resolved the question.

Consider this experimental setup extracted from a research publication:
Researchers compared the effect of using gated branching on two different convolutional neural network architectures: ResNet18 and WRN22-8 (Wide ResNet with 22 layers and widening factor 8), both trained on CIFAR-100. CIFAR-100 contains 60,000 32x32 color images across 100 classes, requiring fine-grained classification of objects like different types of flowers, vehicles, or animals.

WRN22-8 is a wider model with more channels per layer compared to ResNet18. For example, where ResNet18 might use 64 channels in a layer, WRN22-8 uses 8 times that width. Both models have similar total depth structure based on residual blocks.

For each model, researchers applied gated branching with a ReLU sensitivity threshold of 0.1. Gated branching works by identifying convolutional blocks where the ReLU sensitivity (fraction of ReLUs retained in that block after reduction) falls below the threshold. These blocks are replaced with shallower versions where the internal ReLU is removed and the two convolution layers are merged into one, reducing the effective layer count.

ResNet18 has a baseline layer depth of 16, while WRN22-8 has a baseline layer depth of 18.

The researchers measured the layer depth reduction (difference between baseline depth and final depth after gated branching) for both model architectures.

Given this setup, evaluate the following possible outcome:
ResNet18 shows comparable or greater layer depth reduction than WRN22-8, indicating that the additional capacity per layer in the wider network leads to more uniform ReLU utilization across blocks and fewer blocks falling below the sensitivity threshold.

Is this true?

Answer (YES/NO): YES